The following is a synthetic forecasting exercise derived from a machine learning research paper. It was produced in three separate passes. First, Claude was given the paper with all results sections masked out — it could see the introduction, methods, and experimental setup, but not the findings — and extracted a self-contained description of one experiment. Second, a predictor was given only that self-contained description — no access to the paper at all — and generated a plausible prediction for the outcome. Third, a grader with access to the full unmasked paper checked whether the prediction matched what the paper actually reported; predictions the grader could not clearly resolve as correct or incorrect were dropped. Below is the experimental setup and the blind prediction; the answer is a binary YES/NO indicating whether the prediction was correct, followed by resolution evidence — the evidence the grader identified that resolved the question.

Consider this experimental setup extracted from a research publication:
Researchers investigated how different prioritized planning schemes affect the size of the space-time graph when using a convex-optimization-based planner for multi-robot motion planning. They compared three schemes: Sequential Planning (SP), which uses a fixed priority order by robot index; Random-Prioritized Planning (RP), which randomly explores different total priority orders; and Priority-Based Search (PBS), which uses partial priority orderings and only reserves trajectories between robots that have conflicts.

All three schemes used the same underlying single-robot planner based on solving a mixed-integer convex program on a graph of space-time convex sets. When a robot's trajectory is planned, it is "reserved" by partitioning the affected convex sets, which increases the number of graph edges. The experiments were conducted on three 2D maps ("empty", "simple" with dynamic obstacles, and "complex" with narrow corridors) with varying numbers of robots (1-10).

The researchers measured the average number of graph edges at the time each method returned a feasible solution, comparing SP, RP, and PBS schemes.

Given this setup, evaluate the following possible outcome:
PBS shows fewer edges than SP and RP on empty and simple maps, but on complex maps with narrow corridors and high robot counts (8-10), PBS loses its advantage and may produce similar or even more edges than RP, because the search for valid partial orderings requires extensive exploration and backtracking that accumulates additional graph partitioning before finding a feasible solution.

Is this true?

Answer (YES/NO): NO